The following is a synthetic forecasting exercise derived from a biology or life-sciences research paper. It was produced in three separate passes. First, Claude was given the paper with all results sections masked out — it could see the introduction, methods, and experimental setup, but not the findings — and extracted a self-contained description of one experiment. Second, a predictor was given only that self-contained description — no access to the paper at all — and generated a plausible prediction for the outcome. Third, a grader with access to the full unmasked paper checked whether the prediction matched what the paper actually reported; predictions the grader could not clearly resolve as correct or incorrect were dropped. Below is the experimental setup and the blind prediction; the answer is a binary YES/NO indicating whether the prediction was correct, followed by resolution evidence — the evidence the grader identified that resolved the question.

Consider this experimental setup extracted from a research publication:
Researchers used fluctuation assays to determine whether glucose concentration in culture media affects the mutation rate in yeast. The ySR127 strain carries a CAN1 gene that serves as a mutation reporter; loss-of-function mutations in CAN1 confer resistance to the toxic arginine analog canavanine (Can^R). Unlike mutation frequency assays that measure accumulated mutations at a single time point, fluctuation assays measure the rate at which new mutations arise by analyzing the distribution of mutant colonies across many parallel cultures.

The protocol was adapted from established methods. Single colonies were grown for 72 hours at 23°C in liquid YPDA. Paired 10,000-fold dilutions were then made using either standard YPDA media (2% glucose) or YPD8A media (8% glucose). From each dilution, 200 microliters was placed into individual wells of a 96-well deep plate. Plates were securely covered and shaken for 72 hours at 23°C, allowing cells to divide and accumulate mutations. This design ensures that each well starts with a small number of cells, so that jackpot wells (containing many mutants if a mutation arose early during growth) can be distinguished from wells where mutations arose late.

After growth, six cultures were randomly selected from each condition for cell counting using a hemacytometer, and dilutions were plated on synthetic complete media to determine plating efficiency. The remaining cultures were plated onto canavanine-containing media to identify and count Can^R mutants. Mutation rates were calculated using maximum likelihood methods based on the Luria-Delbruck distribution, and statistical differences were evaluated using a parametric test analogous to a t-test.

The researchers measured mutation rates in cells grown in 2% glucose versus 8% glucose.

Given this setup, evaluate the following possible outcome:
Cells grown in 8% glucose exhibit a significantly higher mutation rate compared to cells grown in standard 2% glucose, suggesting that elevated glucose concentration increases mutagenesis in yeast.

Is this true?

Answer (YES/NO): YES